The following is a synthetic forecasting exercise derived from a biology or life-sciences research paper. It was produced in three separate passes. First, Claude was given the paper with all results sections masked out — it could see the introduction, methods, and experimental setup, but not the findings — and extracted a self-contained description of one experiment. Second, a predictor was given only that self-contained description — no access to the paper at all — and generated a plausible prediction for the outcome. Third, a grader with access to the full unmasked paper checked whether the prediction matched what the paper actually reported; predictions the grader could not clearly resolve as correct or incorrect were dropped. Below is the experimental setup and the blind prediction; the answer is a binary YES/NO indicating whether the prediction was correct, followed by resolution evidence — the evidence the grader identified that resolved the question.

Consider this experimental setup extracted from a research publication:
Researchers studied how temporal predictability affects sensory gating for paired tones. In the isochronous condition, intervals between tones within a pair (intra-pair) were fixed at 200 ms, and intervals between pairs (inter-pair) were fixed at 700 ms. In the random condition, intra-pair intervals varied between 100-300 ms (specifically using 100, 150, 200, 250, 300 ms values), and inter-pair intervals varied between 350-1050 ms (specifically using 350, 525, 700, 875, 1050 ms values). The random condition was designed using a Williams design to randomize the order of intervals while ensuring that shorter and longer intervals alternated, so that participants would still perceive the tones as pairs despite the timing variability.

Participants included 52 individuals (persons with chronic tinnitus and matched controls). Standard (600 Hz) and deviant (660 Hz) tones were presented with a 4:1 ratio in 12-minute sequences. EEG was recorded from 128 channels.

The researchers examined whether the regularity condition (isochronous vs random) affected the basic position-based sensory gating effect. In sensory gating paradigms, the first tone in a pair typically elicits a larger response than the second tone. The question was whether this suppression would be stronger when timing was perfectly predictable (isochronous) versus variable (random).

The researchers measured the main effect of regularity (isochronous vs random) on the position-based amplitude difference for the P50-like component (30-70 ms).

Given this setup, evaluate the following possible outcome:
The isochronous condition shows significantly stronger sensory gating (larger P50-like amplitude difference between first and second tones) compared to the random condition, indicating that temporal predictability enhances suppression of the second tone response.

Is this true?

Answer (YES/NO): YES